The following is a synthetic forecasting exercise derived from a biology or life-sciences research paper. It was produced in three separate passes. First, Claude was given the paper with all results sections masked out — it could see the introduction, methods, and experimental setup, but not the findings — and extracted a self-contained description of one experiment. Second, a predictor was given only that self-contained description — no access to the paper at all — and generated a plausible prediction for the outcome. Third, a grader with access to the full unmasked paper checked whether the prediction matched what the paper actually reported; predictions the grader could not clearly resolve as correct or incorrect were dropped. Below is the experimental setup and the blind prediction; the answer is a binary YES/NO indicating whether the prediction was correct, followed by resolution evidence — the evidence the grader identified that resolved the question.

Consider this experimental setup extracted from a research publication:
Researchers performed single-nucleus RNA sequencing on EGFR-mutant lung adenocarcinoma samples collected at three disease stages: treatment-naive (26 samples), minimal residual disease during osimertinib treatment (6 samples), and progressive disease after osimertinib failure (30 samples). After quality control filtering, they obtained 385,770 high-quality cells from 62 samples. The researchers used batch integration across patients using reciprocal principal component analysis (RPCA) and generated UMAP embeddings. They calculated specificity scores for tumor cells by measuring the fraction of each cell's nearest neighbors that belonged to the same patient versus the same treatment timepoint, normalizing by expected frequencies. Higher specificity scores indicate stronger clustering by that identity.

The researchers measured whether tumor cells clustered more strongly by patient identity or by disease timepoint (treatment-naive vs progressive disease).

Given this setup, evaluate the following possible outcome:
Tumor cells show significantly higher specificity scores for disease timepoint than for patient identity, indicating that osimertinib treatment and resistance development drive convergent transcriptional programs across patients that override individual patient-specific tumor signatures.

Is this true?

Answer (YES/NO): YES